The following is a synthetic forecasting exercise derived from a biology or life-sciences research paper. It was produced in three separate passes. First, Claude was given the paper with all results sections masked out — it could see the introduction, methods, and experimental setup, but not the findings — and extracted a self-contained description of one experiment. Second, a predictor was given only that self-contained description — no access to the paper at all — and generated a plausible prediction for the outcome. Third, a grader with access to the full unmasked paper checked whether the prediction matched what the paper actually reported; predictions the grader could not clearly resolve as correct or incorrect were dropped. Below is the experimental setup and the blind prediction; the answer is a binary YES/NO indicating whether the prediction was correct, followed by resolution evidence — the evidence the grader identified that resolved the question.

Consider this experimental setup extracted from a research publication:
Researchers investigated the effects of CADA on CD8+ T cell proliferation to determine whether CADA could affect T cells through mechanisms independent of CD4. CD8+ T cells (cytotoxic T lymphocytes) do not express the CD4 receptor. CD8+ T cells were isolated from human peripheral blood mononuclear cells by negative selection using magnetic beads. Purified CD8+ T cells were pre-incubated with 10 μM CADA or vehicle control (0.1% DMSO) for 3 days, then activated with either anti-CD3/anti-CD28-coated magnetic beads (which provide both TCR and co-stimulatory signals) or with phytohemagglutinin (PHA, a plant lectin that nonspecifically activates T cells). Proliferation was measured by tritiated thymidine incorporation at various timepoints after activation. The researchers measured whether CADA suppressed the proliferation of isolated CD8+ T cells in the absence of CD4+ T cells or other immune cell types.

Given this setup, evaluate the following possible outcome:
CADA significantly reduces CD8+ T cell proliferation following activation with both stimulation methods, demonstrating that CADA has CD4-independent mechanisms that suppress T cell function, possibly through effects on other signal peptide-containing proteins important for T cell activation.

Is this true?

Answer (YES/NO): YES